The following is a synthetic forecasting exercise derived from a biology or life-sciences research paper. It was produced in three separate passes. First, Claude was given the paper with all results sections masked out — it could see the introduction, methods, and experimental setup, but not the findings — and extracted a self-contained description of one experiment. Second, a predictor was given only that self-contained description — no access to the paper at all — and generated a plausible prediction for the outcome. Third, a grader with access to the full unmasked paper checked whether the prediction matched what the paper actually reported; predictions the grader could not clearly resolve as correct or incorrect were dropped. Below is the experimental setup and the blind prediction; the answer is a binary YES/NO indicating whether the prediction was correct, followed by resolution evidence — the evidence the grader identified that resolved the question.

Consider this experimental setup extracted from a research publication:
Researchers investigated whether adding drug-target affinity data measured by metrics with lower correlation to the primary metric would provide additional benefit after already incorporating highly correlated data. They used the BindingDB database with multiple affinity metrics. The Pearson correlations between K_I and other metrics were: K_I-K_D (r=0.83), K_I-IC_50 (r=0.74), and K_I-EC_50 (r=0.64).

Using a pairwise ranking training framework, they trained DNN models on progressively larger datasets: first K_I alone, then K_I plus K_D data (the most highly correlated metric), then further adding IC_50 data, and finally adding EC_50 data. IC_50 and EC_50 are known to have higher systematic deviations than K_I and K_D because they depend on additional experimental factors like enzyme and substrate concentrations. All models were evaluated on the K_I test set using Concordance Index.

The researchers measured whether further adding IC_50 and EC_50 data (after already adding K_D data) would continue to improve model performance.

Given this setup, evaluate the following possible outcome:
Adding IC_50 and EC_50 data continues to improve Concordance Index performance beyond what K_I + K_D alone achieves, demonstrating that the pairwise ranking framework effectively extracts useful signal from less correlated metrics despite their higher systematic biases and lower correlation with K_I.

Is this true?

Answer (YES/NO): NO